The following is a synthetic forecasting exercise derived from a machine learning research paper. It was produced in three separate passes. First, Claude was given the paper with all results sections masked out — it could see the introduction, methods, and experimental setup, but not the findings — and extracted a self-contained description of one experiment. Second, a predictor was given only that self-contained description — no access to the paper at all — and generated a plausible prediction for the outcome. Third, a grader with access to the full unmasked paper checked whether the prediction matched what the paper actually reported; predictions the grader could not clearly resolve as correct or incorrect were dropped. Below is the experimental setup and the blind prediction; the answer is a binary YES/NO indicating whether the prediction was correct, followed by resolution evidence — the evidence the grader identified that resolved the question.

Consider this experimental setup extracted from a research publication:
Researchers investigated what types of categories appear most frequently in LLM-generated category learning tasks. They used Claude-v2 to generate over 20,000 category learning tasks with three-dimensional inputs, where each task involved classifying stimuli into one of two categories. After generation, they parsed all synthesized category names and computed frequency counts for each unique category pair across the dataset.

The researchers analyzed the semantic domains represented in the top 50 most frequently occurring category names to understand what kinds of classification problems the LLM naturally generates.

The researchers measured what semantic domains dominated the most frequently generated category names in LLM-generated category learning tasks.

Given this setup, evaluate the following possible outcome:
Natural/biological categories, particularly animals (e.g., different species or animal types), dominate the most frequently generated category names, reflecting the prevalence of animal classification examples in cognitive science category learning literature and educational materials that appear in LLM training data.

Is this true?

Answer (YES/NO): NO